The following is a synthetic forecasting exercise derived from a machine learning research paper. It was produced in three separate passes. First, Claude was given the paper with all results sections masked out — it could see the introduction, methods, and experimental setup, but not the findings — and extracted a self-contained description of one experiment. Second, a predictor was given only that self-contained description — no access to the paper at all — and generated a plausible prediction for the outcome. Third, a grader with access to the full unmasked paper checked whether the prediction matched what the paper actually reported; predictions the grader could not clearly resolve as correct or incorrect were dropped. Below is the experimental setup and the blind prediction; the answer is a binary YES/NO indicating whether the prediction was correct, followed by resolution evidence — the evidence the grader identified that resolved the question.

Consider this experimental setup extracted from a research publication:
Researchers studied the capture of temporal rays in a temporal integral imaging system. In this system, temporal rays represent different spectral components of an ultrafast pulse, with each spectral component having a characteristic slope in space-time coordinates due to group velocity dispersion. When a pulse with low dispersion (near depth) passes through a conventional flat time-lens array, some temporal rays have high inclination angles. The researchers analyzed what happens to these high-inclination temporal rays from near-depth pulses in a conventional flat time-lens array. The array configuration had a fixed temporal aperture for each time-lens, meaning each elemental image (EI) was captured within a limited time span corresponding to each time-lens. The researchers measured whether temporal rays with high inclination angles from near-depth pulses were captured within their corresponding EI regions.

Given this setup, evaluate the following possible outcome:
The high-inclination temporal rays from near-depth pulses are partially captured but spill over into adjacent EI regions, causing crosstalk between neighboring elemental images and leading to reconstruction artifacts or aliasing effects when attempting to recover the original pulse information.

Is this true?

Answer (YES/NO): NO